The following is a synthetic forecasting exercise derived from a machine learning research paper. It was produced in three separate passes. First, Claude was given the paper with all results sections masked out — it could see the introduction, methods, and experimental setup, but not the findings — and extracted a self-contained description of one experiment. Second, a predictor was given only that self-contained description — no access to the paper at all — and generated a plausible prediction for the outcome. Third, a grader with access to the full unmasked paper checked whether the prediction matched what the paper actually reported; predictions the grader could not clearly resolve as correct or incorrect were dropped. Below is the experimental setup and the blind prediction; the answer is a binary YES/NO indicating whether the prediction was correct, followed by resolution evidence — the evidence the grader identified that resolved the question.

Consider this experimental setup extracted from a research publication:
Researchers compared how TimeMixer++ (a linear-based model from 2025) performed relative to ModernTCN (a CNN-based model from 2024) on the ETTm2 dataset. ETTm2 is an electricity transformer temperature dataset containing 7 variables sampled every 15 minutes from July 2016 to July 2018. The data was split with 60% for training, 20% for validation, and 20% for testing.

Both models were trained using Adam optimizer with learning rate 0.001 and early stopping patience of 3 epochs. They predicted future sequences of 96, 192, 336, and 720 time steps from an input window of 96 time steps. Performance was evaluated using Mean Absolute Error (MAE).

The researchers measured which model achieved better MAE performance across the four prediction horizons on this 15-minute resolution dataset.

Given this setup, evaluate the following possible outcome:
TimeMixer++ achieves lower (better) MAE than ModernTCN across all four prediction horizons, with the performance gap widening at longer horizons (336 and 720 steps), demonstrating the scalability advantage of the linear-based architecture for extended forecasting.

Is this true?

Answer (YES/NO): NO